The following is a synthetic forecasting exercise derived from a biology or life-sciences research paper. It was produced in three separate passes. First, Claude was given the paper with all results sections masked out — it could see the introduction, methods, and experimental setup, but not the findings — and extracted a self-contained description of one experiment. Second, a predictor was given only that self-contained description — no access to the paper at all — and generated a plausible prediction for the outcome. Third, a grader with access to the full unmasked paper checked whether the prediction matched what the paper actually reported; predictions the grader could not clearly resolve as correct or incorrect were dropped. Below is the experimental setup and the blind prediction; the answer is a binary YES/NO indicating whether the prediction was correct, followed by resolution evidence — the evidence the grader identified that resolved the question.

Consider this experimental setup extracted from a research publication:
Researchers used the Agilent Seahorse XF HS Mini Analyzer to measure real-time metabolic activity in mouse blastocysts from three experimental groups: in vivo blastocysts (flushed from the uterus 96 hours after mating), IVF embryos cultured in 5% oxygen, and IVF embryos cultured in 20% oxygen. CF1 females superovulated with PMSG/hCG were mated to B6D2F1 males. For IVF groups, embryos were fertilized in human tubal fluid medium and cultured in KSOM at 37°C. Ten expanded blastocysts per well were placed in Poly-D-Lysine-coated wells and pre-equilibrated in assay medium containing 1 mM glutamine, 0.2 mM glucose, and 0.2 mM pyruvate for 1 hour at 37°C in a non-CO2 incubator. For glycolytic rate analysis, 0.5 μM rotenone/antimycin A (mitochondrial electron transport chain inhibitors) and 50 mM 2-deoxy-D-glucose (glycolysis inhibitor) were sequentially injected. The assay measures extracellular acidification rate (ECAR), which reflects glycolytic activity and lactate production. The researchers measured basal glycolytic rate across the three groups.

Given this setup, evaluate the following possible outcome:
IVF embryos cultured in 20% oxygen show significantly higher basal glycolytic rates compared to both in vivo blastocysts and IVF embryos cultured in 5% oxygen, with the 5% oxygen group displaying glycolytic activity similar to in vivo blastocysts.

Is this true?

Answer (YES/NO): NO